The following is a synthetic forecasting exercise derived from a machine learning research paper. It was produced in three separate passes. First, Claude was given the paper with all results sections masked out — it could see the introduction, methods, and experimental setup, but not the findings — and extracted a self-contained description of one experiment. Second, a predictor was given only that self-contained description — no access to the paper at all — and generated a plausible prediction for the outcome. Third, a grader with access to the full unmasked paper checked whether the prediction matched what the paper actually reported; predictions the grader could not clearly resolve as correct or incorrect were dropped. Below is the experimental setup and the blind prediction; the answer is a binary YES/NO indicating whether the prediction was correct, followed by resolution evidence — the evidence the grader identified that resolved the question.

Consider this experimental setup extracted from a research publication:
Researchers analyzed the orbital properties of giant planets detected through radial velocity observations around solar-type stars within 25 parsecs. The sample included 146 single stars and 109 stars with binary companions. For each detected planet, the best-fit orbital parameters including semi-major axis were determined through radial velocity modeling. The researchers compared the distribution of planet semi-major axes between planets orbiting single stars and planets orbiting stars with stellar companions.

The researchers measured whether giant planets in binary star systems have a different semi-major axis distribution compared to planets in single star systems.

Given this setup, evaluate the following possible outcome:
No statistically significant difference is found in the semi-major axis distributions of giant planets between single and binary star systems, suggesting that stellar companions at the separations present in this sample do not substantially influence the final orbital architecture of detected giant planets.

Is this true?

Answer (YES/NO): NO